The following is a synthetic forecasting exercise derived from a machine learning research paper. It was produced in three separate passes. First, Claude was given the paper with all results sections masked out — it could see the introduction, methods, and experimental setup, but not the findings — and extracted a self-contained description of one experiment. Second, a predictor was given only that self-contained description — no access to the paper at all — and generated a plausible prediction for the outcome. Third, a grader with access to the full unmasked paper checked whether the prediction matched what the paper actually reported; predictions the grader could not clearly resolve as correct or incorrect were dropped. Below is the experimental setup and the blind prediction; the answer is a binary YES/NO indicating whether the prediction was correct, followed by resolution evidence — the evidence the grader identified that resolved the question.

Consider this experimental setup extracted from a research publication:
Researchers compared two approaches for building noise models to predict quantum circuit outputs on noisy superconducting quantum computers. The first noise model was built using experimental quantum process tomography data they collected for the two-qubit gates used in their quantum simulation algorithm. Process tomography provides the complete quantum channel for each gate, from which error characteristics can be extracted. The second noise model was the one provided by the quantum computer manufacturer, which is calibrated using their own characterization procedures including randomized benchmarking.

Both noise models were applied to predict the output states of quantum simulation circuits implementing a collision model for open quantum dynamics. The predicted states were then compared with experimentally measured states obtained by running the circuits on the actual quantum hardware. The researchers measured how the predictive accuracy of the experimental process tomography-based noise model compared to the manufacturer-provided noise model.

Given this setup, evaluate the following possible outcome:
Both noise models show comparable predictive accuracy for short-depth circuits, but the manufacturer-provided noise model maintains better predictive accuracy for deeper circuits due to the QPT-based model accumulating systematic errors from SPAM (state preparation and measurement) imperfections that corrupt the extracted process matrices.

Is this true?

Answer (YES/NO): NO